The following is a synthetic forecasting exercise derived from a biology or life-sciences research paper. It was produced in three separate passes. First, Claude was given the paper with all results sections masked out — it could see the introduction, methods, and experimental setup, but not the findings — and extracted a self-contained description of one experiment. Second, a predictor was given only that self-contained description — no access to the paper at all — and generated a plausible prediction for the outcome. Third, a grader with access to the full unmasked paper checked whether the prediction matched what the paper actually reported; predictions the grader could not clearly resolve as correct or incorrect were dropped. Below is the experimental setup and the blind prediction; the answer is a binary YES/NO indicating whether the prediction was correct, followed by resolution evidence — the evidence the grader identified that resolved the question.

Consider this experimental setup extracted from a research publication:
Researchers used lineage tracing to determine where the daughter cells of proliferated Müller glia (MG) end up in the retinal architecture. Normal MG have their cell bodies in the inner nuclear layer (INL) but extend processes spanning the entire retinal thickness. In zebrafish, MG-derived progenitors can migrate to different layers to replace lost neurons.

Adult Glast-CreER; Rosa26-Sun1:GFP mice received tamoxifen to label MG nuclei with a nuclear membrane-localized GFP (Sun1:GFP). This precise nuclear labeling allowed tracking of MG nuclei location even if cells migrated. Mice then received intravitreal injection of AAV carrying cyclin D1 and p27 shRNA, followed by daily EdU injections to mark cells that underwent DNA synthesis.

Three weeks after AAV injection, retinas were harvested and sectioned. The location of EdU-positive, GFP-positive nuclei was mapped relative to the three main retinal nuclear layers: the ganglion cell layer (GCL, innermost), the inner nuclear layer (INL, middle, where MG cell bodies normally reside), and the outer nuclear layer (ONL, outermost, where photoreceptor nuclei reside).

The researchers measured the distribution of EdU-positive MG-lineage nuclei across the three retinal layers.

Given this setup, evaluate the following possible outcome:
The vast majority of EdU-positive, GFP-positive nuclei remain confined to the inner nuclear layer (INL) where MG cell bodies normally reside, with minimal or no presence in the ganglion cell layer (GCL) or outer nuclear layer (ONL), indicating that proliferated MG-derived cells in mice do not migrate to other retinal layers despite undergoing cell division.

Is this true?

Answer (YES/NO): NO